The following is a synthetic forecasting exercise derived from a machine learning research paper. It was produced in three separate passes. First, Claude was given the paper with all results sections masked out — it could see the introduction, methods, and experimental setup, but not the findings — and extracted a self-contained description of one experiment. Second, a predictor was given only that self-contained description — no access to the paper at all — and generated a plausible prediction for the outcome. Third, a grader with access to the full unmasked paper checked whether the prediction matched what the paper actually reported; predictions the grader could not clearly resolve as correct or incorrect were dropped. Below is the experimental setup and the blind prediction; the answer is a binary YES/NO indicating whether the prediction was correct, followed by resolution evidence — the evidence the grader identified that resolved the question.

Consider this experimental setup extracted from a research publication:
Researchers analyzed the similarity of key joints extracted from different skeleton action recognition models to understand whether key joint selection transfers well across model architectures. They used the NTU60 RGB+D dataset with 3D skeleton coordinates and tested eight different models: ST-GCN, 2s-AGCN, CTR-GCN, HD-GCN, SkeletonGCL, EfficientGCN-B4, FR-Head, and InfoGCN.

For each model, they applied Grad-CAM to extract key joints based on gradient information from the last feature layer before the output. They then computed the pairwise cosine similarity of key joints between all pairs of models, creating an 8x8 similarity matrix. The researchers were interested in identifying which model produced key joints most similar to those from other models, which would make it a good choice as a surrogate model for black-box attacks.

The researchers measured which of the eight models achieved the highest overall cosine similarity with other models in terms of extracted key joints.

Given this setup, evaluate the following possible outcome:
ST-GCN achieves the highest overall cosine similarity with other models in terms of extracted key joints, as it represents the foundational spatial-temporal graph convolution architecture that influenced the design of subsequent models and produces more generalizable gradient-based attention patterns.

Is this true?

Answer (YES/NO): YES